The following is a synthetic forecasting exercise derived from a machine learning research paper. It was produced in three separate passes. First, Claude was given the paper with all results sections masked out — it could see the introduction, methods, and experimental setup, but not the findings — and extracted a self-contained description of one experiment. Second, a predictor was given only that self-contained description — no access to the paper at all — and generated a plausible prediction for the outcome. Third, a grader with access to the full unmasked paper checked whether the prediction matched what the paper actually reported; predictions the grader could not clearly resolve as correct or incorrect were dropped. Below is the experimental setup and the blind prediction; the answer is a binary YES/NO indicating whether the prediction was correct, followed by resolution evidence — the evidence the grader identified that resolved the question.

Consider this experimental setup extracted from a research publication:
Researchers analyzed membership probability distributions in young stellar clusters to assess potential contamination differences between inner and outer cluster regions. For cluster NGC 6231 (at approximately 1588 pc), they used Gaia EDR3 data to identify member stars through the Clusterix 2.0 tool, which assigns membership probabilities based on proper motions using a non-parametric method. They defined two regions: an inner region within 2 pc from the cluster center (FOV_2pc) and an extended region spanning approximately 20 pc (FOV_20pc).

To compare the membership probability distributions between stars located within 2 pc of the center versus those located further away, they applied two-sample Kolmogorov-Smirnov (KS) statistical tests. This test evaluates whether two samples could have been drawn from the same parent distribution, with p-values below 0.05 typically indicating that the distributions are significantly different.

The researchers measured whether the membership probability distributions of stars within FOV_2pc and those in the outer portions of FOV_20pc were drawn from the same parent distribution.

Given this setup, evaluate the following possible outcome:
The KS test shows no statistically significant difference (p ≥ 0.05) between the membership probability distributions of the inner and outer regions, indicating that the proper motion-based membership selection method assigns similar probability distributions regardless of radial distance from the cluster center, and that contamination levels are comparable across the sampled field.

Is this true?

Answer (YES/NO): NO